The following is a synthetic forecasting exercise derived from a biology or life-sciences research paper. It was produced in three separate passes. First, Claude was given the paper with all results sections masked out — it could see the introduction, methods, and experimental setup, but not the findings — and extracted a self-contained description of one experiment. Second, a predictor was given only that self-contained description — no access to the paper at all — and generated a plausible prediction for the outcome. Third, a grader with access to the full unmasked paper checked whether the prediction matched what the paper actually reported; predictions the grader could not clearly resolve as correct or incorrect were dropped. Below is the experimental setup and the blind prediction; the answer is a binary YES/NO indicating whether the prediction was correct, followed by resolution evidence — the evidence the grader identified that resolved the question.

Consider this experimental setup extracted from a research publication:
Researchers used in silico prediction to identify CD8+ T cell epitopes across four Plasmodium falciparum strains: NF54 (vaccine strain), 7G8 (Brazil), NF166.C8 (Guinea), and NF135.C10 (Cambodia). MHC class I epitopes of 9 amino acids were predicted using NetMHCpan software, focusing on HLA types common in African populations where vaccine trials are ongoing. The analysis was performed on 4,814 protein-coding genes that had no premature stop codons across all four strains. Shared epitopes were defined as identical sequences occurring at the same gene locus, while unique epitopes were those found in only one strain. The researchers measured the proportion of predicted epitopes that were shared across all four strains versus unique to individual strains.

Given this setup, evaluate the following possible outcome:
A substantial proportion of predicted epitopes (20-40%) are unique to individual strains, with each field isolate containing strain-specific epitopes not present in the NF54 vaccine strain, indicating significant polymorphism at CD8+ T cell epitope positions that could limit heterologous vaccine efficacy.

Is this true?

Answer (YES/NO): NO